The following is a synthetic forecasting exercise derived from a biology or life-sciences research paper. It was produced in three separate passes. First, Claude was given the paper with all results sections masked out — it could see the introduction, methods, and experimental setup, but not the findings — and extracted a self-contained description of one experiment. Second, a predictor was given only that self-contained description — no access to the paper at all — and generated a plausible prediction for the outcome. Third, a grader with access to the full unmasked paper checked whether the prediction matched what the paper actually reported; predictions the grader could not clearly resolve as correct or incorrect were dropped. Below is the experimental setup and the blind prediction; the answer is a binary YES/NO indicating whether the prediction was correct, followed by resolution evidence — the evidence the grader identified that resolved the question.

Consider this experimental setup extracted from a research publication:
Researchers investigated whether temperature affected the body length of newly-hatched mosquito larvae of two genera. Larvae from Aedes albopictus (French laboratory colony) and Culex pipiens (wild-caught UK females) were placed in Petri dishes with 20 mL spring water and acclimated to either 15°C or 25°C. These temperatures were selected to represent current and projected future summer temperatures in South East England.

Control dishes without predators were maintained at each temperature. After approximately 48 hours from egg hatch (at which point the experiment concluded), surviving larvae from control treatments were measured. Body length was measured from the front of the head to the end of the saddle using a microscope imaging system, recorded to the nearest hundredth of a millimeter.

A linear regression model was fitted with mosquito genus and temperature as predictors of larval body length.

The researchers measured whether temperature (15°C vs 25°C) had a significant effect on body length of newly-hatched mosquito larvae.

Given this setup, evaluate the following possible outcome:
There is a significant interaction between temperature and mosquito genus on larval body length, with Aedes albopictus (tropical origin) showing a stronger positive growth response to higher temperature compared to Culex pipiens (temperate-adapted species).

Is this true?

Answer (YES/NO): NO